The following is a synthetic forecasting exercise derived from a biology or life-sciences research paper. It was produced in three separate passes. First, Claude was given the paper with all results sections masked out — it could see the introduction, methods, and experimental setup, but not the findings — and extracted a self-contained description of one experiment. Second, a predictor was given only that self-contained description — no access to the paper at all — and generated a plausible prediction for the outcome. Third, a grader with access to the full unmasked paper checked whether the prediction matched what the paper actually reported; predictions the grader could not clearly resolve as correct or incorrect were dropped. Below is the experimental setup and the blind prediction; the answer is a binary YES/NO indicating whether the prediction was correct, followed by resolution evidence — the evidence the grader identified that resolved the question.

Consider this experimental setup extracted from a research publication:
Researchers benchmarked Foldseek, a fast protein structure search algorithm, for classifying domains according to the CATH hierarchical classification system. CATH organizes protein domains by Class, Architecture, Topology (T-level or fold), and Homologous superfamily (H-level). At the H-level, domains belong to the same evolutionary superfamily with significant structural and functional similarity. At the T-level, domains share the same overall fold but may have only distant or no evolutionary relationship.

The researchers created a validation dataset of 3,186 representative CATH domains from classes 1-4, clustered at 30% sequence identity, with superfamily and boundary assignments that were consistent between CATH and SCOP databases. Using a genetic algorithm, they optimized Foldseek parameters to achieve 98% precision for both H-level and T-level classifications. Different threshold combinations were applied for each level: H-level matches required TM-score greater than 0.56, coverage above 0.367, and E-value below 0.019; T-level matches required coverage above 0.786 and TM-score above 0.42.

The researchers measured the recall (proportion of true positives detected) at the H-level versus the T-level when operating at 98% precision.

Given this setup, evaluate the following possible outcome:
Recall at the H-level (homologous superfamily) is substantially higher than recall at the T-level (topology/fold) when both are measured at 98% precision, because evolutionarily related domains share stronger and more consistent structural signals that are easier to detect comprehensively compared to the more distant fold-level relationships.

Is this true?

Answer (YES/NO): NO